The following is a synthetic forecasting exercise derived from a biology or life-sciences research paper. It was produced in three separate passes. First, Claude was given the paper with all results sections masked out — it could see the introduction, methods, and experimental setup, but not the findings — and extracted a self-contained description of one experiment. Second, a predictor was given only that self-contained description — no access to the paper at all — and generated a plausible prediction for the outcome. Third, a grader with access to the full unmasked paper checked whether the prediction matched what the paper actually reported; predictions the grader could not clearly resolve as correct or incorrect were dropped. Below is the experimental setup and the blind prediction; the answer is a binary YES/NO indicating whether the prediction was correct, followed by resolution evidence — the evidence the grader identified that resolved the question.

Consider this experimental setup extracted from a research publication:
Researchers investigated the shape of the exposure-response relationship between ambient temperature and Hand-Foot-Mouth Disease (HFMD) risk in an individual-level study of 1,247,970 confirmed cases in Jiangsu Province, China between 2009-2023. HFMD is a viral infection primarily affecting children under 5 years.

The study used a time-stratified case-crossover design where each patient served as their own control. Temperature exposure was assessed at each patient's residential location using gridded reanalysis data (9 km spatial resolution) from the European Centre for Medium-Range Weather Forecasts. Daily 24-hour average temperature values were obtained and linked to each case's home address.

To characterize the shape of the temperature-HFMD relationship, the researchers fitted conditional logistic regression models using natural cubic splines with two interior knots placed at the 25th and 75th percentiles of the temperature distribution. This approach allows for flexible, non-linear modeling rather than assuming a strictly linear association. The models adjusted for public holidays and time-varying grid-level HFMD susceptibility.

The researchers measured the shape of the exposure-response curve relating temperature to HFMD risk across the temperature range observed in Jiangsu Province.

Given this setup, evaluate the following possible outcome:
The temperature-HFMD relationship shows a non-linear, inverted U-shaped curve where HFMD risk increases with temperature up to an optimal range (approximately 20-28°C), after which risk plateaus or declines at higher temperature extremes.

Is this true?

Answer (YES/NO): YES